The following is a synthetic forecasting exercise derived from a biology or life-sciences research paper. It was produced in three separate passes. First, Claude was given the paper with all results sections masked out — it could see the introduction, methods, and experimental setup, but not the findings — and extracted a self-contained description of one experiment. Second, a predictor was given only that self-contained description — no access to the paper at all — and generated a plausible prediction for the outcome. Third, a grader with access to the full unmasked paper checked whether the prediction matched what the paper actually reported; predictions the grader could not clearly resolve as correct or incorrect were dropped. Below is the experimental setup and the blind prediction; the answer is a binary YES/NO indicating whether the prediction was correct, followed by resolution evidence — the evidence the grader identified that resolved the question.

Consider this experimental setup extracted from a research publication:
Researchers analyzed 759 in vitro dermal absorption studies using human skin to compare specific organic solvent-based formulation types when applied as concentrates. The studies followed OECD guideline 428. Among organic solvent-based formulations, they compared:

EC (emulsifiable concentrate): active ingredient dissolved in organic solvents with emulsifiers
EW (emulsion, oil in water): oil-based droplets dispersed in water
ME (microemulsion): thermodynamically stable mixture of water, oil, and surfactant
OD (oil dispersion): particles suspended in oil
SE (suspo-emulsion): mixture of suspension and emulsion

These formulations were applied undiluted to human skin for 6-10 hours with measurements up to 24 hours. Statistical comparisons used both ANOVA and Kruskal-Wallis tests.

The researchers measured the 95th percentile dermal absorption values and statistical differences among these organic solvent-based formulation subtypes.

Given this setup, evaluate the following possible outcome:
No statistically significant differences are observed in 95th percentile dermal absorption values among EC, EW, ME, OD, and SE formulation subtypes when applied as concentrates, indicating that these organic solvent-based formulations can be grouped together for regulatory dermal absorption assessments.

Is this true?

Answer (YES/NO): NO